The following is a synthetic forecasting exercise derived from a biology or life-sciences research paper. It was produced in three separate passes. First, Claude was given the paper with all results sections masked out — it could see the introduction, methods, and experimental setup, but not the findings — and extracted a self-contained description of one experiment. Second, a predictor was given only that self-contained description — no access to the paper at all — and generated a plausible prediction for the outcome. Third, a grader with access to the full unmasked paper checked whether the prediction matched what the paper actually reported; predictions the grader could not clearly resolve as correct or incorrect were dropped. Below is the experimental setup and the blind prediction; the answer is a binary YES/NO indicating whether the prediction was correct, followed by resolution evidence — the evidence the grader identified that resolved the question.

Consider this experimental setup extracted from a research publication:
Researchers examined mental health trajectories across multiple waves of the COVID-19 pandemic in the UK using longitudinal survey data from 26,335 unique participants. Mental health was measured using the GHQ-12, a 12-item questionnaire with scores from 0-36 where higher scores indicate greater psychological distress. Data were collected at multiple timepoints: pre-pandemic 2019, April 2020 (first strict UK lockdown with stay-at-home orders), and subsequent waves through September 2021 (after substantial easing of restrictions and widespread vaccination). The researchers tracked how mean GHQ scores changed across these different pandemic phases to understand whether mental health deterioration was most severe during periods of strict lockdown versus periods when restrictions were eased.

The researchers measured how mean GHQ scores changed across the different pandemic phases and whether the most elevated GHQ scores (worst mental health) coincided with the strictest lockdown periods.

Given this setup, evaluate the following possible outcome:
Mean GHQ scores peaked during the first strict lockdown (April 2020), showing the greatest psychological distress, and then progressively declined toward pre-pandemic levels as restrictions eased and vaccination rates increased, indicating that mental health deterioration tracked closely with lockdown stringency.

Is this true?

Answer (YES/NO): NO